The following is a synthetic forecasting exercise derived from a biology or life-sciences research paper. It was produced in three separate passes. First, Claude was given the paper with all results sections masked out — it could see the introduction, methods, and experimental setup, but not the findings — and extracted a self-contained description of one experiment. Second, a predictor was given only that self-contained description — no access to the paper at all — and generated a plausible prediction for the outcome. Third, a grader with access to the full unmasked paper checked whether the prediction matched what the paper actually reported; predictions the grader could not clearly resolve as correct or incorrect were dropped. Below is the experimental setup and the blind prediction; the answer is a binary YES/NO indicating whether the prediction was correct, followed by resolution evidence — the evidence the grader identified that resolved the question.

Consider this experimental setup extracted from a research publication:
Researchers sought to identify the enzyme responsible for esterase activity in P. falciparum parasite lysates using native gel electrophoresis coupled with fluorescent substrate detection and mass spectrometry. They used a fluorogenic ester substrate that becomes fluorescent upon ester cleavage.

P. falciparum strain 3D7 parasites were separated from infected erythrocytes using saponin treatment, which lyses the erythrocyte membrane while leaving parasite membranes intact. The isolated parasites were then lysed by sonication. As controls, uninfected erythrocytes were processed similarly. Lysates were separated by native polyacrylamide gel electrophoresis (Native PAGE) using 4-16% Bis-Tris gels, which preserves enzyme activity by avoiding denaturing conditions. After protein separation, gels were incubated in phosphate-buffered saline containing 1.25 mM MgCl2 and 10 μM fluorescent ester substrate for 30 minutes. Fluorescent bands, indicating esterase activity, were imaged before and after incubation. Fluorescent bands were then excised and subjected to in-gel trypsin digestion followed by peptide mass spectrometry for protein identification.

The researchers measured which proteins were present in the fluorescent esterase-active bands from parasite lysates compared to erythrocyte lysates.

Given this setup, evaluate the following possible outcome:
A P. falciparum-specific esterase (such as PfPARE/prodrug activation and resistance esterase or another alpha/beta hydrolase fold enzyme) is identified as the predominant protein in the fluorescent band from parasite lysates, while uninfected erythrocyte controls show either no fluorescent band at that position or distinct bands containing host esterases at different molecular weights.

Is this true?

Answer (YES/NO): NO